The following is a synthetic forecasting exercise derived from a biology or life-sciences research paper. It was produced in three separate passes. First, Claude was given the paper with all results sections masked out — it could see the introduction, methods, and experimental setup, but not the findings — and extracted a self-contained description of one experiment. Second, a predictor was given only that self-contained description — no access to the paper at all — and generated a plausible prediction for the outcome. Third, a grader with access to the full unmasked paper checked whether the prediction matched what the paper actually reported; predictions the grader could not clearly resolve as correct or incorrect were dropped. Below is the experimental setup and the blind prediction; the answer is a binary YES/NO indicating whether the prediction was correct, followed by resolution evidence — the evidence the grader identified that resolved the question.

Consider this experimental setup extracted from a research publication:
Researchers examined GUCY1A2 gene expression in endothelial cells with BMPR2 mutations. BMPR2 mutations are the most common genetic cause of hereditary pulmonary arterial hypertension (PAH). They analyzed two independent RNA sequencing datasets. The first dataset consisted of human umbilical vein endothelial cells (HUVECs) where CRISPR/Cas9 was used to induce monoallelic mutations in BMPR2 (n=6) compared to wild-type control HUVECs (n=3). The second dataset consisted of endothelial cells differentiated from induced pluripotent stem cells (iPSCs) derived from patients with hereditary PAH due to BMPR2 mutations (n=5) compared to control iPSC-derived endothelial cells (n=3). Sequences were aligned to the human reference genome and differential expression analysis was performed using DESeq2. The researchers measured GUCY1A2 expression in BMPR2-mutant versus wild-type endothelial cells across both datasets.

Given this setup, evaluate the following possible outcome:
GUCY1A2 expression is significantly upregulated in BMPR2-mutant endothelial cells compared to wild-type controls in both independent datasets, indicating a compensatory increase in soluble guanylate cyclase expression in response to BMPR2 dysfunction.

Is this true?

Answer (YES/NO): YES